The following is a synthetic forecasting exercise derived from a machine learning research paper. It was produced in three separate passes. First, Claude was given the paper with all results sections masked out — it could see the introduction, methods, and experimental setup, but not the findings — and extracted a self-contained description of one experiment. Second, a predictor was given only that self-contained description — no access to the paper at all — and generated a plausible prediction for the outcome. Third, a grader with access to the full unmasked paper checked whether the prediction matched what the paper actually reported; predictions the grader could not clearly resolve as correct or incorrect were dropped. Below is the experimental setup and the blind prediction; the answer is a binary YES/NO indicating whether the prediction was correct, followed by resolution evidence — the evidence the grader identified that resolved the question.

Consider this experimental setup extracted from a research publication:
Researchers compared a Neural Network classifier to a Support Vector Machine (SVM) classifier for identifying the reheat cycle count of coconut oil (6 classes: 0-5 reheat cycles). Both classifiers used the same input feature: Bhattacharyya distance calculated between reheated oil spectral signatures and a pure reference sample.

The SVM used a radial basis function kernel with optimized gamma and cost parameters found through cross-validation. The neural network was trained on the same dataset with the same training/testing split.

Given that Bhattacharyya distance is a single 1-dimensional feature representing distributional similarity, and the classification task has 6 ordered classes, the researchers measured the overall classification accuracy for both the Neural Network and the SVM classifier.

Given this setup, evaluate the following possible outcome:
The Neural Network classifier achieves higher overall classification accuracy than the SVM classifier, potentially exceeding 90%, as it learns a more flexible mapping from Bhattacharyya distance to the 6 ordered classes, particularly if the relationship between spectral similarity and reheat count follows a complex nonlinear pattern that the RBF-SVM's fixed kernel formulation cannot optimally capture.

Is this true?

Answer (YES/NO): NO